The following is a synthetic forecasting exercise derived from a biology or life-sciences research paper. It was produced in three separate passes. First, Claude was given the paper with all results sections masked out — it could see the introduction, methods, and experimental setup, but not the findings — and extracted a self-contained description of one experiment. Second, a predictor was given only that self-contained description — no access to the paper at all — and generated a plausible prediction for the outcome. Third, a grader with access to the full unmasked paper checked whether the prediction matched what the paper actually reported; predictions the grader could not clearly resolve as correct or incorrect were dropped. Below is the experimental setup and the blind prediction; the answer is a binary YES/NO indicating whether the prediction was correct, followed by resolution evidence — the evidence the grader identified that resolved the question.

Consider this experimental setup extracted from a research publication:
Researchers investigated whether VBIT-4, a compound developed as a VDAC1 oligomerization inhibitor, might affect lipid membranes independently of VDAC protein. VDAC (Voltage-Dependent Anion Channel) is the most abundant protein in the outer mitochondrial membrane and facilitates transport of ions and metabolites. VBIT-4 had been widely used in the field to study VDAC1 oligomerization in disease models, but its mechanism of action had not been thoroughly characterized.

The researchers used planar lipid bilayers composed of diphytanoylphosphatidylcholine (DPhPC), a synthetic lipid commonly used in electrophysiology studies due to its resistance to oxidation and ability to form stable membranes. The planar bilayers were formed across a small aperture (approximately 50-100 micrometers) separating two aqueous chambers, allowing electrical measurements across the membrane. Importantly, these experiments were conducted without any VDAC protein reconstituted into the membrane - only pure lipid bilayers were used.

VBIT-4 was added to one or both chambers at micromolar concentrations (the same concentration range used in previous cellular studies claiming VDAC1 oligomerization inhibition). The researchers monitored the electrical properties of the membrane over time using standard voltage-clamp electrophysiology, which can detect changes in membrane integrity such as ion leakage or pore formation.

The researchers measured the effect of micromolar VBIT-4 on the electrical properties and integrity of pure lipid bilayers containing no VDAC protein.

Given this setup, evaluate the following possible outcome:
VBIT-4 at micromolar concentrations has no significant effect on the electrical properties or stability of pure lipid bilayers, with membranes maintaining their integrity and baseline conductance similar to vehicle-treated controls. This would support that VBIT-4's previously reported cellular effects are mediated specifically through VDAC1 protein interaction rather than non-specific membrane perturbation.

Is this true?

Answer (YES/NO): NO